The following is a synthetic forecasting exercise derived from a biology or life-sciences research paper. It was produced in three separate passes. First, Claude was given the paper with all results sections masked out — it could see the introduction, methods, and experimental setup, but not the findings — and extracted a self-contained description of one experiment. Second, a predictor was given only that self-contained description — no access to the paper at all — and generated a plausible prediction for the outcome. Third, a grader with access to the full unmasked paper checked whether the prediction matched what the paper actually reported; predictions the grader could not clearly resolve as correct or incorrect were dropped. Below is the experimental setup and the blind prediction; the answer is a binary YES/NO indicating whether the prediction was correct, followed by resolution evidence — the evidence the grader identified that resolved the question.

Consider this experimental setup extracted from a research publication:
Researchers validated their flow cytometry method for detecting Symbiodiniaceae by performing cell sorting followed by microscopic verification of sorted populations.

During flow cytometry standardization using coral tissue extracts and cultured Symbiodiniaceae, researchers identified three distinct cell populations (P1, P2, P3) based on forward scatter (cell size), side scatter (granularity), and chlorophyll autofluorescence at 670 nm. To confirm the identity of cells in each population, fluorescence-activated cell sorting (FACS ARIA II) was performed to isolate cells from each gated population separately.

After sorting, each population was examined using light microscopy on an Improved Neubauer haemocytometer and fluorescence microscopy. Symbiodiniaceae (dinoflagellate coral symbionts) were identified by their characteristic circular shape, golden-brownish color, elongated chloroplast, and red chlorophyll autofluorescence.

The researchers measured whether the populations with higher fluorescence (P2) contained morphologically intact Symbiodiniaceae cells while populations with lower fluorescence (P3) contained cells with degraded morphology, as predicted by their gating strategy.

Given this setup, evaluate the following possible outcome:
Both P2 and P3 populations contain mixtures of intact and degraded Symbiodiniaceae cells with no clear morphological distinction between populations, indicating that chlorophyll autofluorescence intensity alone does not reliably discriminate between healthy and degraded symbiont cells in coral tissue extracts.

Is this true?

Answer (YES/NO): NO